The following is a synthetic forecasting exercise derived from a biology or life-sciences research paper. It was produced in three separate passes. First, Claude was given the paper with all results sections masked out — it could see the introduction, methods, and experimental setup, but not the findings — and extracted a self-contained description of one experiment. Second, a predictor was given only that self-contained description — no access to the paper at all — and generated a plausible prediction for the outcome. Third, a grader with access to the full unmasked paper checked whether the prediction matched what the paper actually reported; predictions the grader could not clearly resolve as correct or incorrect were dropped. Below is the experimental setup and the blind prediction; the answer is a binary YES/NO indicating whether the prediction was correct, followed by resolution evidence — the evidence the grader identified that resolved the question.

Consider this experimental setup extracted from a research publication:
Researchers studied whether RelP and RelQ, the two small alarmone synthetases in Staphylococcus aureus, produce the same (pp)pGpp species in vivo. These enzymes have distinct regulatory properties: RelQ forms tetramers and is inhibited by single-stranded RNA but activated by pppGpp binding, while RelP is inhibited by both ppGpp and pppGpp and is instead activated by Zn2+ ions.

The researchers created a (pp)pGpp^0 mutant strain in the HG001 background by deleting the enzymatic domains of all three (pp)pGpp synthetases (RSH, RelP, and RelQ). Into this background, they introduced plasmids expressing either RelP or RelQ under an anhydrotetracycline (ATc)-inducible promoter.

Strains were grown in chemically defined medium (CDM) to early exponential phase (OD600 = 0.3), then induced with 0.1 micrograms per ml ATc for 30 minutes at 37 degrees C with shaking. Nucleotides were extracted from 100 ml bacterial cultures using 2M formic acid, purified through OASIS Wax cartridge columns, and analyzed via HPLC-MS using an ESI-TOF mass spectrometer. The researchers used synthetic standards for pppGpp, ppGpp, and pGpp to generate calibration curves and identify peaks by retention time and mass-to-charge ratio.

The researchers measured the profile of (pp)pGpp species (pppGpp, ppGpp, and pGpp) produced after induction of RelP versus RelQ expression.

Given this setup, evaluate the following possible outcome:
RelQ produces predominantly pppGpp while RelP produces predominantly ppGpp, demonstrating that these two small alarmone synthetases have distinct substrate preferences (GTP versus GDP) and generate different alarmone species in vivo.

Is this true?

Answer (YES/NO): NO